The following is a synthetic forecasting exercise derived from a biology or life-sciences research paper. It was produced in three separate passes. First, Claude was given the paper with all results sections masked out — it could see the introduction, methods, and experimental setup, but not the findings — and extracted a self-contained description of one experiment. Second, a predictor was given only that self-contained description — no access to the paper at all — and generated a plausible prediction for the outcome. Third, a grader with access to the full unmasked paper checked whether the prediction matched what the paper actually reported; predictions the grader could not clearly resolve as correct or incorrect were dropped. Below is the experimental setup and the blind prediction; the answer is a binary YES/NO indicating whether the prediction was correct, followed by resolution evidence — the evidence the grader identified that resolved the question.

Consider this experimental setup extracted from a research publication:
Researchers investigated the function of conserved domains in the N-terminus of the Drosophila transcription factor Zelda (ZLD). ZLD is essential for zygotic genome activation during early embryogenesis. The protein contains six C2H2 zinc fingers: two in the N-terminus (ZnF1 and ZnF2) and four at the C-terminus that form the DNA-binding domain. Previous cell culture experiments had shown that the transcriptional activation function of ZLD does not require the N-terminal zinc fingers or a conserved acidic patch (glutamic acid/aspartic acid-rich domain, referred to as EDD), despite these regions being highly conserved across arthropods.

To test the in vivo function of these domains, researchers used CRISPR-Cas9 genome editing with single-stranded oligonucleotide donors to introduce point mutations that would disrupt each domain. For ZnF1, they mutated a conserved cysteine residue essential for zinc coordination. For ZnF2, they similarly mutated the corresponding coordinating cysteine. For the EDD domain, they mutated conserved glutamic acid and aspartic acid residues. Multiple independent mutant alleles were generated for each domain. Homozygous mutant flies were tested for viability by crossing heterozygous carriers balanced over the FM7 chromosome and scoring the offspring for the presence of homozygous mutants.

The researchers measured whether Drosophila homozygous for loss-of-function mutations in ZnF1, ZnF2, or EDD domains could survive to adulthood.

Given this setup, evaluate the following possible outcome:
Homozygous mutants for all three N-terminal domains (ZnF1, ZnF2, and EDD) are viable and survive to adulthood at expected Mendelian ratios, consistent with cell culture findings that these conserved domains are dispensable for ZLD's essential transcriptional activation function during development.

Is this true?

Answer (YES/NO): NO